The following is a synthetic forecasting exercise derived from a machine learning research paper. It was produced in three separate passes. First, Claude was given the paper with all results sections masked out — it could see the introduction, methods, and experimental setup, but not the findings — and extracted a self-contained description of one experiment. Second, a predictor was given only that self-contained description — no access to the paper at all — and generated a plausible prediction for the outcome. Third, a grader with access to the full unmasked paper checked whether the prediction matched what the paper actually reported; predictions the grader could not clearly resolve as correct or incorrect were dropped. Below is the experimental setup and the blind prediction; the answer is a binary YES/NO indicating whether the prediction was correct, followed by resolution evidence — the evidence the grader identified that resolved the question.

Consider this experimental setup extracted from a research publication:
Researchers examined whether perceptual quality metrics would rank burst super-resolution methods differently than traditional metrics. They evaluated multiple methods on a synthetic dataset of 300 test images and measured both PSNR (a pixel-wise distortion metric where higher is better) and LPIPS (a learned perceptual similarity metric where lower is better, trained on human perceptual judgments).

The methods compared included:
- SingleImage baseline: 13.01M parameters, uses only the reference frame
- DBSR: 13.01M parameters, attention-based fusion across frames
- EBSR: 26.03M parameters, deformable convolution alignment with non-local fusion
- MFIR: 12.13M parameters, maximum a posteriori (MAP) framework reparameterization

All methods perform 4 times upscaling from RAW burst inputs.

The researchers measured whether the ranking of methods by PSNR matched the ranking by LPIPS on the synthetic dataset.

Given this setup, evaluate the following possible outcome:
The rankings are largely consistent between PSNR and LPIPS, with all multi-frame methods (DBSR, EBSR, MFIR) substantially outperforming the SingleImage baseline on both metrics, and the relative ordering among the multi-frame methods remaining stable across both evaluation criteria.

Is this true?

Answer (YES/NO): YES